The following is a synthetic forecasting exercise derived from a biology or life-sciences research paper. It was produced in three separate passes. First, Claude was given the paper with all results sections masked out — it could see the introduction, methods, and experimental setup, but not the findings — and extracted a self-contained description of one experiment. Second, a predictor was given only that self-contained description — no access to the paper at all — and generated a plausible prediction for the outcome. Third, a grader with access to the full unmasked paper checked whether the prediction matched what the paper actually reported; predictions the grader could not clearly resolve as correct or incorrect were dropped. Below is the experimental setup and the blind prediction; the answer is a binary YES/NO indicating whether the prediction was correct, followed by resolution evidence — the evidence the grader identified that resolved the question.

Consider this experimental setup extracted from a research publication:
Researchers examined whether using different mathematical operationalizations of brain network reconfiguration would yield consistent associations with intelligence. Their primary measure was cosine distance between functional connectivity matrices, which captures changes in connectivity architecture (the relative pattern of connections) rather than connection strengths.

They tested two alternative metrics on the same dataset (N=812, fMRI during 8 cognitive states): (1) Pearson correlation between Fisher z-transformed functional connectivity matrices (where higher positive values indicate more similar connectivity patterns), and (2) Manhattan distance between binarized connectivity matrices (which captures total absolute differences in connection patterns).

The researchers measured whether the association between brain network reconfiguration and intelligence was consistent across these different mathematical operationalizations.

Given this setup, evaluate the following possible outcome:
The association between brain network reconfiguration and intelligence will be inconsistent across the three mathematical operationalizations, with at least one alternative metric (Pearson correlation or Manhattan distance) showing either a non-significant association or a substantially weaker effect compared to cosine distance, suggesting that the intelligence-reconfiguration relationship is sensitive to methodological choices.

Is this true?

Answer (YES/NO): NO